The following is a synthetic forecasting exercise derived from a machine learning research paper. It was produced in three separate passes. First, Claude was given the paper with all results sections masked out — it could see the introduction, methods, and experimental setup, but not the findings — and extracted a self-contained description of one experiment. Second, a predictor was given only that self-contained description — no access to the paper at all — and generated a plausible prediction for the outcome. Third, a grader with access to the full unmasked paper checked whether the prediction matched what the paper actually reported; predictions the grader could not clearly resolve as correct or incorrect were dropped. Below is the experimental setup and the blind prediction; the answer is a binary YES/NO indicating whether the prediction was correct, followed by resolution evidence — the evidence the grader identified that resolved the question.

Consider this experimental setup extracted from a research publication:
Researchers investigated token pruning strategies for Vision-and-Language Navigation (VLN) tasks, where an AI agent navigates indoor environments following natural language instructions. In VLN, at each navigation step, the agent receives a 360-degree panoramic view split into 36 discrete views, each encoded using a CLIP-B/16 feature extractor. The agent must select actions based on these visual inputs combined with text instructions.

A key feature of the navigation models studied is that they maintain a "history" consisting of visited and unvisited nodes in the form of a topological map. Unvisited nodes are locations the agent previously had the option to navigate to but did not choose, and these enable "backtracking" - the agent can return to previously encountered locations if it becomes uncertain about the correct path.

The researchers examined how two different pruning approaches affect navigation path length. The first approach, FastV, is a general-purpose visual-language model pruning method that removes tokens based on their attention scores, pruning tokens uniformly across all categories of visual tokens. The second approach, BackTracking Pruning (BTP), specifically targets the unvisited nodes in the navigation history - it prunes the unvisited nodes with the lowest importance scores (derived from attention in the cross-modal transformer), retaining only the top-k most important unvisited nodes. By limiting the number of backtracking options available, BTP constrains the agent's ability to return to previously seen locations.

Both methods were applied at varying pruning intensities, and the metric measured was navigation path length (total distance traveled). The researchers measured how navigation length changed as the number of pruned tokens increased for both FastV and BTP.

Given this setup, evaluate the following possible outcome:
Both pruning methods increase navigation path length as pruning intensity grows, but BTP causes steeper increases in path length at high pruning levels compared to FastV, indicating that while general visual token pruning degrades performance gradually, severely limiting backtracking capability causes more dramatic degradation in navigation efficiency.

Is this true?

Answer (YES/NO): NO